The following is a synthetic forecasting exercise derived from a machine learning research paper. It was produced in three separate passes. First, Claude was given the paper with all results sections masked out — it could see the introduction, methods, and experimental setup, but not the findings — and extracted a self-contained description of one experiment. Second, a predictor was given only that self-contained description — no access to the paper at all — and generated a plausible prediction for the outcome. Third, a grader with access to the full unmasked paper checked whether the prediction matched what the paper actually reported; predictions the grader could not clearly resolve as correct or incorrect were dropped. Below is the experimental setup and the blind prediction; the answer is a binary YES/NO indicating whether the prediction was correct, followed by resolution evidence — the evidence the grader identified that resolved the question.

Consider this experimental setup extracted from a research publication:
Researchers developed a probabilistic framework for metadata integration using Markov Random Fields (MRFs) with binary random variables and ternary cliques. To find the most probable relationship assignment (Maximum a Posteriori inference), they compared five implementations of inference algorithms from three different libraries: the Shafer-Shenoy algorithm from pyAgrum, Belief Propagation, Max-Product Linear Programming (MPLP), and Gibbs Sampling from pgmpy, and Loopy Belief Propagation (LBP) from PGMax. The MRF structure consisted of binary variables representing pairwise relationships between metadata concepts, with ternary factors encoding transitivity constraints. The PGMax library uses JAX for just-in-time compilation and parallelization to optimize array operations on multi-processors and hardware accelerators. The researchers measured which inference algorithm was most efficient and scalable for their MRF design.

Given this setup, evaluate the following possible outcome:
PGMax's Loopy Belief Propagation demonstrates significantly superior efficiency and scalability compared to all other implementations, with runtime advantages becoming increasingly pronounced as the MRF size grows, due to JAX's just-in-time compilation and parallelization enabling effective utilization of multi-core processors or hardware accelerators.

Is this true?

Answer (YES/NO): YES